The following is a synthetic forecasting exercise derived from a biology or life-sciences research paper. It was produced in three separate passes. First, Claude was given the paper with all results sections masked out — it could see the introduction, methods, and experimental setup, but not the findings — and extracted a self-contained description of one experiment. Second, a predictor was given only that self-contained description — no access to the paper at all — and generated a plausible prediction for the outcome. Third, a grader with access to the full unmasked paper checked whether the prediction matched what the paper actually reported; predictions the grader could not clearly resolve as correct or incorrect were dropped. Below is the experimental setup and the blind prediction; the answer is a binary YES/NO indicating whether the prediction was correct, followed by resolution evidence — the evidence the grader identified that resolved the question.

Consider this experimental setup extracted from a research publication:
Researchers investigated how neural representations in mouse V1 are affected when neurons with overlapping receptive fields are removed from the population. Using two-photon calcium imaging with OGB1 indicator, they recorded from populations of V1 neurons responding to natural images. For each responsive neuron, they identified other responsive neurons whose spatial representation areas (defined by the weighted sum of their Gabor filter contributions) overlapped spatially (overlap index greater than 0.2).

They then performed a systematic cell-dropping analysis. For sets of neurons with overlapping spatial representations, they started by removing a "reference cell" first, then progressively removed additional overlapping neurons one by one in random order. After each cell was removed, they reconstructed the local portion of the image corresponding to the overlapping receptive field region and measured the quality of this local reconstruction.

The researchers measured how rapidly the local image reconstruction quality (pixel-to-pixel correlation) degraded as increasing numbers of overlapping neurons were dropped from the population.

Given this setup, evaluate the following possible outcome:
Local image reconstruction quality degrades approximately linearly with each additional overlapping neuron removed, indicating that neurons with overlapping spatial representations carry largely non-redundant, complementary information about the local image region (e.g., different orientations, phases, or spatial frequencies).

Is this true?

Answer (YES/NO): NO